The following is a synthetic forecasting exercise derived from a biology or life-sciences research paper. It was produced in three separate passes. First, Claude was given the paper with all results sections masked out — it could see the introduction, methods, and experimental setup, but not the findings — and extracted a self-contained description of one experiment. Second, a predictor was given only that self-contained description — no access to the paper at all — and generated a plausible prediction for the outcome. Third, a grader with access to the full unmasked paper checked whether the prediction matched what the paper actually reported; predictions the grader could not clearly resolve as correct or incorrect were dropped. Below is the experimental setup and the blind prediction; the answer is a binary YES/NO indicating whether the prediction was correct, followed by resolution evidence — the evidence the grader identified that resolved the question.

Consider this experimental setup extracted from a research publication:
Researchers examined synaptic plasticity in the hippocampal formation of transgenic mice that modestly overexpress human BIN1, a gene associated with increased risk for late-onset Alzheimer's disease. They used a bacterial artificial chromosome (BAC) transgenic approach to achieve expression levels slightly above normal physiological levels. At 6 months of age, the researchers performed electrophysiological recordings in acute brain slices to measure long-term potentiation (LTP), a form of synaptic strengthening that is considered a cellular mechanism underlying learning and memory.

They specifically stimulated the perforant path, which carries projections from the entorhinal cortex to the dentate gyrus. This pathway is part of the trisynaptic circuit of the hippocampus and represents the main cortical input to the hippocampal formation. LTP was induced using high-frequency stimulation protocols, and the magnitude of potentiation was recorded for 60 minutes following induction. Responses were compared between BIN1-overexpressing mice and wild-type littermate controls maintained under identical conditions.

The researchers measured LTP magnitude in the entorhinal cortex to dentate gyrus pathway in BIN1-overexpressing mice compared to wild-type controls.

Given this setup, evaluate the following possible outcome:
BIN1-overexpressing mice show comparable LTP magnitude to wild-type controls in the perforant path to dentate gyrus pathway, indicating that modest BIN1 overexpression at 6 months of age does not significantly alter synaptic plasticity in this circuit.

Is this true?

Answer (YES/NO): NO